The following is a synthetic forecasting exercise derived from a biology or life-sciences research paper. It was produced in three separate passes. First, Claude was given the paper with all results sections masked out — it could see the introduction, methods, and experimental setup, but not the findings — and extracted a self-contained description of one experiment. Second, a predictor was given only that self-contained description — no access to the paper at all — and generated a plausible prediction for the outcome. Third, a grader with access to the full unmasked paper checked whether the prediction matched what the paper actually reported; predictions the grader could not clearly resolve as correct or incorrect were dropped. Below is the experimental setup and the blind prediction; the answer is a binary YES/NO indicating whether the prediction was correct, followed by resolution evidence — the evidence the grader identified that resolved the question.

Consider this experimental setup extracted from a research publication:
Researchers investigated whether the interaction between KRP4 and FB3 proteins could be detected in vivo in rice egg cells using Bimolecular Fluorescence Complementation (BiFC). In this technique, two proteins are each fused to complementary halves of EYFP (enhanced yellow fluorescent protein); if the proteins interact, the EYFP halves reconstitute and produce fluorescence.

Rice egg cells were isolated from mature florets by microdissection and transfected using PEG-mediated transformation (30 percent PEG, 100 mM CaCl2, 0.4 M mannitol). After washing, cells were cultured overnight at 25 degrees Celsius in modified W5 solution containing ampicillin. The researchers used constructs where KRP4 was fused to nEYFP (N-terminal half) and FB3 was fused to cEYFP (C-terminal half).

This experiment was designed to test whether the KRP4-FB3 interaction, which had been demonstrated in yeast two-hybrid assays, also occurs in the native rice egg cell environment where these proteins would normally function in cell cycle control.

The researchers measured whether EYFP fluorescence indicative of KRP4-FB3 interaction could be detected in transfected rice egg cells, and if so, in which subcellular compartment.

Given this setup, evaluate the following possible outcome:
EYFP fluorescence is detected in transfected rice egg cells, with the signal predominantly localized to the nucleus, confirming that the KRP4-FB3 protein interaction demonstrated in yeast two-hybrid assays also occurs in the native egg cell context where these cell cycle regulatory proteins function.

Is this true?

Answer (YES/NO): YES